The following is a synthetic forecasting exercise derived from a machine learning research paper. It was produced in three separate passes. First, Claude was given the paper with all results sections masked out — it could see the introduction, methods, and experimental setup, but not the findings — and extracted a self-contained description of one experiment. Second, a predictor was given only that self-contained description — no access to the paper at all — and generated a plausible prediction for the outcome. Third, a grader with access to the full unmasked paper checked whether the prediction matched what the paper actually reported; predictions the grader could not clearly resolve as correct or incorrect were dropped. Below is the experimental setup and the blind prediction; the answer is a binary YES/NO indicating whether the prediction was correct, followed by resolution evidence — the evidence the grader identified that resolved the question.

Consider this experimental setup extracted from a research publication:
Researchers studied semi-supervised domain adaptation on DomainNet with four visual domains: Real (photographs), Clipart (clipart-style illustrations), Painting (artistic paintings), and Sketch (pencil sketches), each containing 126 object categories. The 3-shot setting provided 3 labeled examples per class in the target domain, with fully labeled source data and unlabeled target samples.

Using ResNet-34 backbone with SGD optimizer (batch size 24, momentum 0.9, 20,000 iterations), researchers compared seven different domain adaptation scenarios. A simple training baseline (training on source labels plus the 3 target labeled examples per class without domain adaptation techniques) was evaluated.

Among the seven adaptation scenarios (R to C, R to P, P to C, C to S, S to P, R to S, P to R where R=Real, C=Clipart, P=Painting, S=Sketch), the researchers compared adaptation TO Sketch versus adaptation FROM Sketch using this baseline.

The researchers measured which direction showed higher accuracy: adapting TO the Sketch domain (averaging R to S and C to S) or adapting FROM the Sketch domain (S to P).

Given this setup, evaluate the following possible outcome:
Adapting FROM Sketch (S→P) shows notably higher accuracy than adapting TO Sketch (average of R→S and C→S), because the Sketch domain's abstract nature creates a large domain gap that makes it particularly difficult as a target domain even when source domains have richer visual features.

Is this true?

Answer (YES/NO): YES